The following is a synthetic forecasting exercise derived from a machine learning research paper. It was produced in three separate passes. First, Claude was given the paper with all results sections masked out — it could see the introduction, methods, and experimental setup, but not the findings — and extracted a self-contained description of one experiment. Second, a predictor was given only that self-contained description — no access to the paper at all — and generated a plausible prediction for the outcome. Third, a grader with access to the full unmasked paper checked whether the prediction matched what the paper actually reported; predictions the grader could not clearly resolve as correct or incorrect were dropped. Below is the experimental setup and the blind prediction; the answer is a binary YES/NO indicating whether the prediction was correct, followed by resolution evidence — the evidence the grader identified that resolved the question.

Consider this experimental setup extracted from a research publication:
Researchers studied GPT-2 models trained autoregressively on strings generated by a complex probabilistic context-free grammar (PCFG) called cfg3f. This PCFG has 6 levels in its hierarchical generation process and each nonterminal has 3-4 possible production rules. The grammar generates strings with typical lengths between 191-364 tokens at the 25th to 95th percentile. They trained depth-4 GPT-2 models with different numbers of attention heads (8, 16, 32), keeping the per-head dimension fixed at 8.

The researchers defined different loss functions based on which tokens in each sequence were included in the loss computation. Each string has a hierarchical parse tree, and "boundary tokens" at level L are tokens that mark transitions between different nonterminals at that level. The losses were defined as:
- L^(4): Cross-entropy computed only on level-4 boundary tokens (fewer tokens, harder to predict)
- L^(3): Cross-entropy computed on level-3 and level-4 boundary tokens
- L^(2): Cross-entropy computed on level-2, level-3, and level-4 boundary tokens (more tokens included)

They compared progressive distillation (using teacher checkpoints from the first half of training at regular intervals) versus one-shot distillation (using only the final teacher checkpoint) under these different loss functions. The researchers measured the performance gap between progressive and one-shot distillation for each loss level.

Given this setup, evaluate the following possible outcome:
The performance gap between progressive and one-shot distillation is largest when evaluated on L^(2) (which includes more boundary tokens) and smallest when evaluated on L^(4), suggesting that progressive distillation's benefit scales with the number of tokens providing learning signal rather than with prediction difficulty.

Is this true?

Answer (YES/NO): NO